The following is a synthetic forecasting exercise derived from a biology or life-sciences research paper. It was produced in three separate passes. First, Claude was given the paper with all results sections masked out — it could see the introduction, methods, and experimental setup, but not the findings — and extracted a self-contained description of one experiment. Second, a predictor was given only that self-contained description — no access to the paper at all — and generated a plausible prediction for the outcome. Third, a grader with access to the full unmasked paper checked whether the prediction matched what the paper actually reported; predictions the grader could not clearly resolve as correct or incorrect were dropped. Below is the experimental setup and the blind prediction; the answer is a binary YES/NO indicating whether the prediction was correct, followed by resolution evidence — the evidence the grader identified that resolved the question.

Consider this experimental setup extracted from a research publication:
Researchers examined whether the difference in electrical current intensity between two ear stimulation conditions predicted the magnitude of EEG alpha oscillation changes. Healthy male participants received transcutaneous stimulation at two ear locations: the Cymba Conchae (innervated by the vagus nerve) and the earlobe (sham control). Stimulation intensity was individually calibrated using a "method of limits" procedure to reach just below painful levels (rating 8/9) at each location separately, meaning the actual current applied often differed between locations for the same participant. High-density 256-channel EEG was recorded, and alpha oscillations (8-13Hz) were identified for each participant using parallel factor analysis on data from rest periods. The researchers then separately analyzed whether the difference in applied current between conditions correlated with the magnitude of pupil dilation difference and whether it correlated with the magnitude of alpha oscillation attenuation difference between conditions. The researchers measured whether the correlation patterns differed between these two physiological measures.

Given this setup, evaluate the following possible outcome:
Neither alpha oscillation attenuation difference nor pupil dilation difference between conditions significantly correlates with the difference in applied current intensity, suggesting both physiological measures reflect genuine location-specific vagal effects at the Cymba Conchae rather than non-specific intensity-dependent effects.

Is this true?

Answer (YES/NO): NO